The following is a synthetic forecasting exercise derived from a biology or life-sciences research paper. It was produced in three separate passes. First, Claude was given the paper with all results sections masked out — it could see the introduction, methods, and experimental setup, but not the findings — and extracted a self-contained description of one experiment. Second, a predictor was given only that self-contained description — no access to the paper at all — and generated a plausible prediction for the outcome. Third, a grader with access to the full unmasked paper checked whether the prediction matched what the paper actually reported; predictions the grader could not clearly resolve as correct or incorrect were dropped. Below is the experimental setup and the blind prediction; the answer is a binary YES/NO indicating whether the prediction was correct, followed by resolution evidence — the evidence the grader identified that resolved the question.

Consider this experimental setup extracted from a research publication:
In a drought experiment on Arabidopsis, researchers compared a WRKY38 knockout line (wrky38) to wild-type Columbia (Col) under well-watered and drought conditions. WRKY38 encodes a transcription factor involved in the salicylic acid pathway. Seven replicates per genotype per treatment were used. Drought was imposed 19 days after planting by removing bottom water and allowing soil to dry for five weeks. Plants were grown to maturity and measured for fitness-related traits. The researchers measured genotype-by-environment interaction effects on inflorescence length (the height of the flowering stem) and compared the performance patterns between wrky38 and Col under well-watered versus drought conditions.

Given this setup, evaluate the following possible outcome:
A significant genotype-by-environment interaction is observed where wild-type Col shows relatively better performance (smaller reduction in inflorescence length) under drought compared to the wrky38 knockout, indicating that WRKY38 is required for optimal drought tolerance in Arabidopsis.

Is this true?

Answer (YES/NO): NO